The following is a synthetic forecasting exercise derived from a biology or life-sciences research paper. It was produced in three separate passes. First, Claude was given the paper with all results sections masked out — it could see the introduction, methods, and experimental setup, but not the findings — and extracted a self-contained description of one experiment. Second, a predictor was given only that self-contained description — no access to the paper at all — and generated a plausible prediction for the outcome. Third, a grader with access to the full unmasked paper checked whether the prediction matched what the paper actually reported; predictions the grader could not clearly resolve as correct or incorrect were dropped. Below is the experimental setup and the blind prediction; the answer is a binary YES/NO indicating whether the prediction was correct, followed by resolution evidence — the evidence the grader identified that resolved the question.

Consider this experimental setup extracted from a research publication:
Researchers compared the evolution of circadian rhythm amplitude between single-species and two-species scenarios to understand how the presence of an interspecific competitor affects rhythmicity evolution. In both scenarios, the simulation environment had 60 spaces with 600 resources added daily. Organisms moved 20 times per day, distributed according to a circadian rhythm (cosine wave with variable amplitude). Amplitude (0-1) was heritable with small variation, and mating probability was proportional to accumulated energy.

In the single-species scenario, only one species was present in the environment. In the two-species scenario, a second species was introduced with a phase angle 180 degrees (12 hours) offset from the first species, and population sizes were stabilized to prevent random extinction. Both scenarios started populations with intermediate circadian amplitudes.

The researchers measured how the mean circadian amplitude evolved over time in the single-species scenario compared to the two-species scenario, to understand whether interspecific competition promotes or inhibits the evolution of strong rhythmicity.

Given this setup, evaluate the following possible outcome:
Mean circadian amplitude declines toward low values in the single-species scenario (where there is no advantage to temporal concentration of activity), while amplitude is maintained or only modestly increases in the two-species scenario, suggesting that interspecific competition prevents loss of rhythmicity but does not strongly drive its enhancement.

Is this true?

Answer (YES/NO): YES